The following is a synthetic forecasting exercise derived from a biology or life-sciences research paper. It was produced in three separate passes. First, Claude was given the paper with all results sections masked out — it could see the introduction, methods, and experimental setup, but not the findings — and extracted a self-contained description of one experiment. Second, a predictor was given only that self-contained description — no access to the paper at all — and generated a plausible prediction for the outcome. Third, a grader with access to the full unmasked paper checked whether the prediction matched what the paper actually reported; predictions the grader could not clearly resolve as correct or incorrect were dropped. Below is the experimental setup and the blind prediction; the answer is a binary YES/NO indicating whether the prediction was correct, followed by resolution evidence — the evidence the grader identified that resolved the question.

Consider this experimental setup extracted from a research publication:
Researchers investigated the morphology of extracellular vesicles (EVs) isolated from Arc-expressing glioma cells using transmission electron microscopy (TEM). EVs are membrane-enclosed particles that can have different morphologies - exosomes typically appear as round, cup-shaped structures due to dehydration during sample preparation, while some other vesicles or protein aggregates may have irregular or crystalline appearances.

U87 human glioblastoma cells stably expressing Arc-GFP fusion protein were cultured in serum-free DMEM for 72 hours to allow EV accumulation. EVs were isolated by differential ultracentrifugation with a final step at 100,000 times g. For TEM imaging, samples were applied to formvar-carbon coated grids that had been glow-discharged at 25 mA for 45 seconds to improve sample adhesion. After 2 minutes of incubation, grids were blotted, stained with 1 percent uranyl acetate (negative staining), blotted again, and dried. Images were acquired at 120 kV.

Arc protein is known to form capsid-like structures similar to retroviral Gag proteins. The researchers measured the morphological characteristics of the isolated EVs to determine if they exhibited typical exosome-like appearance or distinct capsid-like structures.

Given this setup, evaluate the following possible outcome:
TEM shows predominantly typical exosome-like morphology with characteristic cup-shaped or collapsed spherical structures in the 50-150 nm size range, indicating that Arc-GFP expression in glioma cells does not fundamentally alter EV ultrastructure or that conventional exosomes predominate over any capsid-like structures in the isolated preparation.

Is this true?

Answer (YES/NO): NO